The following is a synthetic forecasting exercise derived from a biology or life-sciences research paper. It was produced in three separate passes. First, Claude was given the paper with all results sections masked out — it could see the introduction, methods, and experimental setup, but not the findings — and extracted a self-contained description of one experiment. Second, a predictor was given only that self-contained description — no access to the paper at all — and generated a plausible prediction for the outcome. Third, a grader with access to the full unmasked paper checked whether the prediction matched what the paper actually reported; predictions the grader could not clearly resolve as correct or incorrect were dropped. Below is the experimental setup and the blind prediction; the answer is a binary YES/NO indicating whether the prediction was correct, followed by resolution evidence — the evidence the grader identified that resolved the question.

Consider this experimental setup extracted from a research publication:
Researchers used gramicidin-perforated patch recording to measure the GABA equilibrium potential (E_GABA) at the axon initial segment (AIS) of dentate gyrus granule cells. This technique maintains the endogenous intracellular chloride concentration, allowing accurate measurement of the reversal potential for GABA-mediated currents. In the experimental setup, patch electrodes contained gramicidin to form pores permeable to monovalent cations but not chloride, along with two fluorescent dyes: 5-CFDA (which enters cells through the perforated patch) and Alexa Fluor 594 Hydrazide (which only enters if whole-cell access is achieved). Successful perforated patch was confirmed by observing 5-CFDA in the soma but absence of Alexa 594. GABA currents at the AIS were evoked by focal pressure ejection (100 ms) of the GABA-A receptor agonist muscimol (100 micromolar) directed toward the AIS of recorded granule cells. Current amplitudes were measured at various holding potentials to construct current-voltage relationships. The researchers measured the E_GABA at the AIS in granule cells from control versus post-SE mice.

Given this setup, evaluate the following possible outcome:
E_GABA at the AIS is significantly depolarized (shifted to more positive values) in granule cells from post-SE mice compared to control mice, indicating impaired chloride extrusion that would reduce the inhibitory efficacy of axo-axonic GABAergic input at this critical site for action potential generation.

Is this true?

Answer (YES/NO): NO